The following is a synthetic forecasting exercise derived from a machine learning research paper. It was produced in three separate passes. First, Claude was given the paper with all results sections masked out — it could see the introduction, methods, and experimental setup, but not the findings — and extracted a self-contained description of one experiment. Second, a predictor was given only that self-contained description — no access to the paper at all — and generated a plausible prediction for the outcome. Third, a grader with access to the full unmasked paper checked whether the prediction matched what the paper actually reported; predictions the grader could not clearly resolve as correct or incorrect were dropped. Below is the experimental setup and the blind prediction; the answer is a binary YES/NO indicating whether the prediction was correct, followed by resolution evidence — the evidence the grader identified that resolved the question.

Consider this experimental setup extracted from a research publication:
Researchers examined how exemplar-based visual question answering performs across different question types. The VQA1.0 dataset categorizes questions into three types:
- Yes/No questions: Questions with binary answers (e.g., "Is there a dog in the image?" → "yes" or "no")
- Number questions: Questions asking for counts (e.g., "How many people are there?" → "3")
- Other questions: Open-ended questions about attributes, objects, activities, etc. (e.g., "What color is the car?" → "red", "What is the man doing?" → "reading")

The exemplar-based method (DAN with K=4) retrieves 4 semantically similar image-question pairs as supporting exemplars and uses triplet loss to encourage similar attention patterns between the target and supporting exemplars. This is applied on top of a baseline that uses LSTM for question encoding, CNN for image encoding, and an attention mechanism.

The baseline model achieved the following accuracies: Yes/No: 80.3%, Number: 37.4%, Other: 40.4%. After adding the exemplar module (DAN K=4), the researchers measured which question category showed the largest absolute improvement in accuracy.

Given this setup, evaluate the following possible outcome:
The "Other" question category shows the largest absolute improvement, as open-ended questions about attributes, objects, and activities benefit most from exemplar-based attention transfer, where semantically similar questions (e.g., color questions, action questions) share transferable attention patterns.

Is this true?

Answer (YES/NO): YES